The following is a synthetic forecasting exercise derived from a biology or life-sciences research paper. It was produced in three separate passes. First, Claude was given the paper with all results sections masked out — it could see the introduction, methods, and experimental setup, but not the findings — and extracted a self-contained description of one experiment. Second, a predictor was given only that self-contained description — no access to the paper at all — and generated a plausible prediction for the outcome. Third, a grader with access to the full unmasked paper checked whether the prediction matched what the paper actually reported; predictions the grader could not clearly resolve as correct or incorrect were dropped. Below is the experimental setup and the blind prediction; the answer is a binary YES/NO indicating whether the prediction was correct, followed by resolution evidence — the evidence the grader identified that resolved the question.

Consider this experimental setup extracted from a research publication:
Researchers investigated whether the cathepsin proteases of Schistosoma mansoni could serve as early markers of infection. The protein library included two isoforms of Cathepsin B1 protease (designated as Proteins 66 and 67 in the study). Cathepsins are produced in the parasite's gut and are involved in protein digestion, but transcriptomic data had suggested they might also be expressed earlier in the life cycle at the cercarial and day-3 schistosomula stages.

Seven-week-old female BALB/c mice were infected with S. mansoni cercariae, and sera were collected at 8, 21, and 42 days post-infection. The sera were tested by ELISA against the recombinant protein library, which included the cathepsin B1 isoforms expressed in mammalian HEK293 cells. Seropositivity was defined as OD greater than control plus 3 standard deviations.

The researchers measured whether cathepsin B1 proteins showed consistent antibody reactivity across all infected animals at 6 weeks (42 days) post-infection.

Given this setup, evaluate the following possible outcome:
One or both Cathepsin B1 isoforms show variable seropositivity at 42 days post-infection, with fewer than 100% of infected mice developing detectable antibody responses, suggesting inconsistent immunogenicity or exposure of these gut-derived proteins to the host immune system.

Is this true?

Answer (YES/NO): YES